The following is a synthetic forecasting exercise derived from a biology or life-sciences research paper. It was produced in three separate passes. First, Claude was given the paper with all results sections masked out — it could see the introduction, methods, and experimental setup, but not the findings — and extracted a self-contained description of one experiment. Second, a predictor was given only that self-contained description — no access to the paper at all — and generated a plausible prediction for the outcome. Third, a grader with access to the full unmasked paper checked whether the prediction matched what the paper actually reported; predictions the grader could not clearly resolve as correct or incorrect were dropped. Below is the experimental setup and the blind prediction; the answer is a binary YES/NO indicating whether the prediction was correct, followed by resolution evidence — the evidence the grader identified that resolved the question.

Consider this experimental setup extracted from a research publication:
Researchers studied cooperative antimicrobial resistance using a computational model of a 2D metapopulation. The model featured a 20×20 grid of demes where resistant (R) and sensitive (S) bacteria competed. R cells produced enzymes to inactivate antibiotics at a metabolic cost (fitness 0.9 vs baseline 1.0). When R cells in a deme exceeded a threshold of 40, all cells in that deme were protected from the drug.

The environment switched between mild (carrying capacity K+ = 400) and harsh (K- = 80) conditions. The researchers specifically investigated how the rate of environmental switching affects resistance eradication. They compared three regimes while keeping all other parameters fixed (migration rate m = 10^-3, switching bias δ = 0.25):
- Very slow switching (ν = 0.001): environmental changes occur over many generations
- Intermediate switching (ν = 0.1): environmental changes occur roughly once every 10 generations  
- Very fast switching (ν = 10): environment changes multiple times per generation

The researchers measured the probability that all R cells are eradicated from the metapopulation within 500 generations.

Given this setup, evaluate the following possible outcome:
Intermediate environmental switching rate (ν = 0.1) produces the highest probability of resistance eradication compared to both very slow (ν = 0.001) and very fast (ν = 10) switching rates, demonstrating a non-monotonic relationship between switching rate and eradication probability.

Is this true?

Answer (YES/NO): YES